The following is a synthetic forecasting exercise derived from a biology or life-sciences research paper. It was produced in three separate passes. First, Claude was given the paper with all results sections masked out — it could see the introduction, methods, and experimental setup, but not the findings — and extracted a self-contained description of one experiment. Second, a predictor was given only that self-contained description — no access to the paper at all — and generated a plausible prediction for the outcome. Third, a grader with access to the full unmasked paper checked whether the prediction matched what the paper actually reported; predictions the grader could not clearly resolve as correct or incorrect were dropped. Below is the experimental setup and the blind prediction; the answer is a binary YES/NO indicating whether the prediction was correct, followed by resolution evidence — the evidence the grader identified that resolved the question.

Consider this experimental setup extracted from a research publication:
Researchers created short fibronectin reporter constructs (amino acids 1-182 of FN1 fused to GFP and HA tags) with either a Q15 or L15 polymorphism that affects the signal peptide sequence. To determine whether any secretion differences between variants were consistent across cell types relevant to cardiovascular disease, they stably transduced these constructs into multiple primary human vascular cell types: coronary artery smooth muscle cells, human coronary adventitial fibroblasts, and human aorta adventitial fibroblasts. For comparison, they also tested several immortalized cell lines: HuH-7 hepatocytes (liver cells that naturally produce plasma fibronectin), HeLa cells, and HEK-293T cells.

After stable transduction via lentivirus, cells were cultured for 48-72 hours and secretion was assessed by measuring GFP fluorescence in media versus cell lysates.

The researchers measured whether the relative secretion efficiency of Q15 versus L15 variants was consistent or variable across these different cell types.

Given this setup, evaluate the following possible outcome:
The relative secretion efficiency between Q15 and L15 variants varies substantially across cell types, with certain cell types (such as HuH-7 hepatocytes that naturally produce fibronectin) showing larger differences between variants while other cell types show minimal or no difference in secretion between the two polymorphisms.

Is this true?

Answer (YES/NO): NO